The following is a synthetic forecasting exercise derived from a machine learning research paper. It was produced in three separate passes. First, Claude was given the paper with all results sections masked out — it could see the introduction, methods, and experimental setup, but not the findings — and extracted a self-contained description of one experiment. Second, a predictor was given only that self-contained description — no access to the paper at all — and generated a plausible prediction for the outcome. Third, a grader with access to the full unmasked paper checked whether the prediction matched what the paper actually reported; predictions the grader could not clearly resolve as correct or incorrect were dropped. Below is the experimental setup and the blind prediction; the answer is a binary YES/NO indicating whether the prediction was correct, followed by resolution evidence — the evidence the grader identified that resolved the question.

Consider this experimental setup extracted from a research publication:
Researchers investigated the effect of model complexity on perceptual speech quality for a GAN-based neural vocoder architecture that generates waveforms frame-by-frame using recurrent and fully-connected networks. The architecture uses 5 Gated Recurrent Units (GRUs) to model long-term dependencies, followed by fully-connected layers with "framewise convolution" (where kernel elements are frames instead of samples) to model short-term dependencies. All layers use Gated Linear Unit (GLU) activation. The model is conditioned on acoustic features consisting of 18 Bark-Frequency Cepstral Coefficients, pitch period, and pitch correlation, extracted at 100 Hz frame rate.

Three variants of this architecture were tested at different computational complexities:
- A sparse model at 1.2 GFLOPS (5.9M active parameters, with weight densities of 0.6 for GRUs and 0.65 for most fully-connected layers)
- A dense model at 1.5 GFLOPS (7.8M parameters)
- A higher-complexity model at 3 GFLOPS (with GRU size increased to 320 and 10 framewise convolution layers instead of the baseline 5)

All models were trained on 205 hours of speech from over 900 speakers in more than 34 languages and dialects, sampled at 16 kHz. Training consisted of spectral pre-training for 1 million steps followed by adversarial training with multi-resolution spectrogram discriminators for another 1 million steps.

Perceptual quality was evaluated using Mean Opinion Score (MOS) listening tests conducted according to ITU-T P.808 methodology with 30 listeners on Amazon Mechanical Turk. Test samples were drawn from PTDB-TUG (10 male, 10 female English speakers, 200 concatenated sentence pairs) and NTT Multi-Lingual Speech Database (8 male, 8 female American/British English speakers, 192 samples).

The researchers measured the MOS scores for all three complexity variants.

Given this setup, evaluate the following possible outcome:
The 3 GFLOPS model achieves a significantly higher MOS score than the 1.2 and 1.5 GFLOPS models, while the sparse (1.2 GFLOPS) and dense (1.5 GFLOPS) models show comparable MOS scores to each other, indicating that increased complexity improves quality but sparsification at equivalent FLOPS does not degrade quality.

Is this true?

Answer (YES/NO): NO